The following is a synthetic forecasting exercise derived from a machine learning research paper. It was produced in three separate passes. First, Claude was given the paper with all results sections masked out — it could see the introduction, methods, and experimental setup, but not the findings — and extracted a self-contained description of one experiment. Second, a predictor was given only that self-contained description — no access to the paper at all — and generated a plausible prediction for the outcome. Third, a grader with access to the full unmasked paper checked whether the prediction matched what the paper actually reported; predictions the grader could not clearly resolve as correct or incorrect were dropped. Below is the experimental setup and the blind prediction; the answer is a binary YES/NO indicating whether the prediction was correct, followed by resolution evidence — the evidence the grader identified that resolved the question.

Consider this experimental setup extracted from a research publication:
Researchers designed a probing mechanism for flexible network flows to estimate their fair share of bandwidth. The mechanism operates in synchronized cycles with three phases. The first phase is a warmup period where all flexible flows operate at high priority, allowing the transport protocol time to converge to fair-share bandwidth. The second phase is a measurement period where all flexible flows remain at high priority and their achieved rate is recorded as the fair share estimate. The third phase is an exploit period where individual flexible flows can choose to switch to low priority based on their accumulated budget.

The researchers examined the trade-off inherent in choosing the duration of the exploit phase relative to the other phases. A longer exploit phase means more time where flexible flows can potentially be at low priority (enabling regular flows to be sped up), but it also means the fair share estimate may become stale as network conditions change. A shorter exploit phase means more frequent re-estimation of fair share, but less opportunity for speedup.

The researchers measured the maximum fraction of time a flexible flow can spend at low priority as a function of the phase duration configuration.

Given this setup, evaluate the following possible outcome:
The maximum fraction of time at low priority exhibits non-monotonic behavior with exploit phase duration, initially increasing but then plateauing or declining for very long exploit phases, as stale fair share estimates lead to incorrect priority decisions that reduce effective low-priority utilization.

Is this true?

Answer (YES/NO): NO